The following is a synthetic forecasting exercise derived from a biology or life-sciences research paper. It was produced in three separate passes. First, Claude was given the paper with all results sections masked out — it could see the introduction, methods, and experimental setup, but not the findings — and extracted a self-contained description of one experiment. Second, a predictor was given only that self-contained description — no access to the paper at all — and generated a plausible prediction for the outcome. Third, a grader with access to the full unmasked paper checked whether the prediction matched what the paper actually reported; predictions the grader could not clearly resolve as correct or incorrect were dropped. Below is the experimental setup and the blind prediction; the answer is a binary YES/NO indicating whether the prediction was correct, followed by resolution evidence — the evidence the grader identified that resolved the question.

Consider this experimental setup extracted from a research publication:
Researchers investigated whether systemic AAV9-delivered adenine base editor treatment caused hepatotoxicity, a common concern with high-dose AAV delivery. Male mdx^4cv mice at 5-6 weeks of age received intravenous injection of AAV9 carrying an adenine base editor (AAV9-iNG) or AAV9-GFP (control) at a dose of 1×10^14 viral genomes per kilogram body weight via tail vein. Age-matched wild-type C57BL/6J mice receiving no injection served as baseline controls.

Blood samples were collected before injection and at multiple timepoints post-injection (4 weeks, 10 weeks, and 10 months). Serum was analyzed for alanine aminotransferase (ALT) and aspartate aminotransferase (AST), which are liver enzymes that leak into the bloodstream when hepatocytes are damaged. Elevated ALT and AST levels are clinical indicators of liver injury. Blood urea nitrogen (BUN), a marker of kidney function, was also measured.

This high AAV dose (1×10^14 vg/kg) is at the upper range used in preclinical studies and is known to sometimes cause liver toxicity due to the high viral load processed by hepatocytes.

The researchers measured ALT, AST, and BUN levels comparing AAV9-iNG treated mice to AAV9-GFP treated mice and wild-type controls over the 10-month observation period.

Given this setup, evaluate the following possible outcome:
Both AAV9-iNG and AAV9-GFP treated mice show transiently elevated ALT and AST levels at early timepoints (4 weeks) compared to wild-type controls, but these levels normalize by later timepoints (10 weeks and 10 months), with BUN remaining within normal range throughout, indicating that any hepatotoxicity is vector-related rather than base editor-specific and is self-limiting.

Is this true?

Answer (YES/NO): NO